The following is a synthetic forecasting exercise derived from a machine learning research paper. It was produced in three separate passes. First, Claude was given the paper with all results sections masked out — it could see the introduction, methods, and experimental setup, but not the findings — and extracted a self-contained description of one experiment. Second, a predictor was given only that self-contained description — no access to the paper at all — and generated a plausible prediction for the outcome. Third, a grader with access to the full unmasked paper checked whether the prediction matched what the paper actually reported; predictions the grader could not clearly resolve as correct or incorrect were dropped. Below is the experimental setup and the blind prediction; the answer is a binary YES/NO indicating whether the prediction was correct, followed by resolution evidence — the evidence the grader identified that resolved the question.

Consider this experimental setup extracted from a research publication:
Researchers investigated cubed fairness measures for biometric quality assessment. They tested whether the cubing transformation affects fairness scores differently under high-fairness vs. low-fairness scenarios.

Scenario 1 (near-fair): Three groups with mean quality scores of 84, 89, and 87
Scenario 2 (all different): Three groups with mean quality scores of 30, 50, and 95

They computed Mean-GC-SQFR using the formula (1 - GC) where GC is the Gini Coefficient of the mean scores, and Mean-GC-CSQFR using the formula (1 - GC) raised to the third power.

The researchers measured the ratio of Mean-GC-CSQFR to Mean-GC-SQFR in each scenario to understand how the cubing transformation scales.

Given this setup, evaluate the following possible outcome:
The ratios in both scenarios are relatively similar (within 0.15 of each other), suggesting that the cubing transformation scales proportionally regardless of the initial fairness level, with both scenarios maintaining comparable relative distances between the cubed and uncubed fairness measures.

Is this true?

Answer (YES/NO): NO